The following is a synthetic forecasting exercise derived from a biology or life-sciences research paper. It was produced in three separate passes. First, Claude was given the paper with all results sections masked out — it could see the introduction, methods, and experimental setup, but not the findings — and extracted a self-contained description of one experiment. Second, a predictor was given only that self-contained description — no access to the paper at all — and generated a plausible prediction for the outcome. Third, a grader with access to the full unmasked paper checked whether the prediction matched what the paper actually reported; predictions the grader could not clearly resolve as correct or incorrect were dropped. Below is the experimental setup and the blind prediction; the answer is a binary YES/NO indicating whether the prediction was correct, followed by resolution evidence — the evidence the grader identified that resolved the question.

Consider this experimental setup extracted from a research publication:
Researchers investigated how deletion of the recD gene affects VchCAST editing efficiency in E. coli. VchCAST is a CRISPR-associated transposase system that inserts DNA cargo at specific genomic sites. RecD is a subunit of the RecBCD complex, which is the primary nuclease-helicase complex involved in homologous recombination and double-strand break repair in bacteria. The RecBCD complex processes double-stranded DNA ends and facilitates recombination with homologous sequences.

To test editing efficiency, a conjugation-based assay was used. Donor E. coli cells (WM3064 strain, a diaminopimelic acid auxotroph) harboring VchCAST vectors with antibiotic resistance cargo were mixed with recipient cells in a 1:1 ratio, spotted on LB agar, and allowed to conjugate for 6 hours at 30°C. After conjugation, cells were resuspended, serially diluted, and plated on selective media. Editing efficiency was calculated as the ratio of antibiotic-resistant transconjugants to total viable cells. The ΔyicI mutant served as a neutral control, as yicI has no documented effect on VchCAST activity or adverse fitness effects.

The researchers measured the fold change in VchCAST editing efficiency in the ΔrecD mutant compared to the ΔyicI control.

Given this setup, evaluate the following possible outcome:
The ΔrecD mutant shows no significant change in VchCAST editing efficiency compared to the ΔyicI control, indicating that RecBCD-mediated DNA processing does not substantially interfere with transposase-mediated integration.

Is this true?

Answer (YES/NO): NO